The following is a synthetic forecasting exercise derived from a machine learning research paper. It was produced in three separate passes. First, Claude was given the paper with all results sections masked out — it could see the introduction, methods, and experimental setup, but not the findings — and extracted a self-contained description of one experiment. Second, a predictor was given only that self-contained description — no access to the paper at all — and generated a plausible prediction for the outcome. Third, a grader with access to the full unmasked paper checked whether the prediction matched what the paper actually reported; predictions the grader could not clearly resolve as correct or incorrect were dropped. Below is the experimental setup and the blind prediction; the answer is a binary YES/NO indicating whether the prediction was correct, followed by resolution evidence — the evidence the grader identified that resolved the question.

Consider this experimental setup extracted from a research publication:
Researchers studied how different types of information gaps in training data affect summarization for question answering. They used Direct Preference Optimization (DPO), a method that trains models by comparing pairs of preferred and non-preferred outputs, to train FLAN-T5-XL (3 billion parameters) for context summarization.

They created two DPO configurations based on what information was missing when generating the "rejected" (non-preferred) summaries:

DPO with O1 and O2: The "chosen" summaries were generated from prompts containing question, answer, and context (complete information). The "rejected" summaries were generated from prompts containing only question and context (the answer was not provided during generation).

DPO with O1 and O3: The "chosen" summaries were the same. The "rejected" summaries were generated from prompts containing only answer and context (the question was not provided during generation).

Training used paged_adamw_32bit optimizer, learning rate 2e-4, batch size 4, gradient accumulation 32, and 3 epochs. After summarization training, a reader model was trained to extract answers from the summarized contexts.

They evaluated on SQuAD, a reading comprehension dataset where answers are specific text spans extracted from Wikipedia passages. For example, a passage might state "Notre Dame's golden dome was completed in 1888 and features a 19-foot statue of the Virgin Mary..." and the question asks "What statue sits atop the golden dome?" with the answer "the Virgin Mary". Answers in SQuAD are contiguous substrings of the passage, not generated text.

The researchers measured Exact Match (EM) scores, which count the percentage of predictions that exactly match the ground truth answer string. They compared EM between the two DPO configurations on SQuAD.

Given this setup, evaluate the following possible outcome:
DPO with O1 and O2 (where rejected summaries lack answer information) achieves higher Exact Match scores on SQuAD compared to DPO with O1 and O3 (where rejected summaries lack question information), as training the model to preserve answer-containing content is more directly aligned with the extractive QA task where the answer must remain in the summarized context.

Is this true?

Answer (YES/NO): NO